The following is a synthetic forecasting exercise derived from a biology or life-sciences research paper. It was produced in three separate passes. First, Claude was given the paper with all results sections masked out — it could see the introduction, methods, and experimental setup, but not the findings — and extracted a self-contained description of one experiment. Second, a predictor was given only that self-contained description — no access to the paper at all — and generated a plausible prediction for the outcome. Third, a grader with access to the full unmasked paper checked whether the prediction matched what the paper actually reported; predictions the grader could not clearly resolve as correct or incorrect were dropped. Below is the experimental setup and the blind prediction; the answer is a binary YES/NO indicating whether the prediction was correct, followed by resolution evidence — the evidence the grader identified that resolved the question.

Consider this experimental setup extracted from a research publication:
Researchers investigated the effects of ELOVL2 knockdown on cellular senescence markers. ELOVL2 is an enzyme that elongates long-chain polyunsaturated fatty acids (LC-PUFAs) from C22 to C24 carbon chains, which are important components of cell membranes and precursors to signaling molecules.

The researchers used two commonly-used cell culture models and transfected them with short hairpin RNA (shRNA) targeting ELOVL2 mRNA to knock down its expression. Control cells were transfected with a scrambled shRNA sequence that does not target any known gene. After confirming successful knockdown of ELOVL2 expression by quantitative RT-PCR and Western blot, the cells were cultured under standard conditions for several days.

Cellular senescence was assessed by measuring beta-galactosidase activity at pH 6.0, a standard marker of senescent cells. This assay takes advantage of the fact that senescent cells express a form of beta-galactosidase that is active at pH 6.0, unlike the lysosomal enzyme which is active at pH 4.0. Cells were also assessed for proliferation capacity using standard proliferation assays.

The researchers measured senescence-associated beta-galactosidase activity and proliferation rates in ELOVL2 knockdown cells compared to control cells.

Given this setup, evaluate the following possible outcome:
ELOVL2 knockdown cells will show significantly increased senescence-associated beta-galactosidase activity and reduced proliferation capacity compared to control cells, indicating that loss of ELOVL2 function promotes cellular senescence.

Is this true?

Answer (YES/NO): YES